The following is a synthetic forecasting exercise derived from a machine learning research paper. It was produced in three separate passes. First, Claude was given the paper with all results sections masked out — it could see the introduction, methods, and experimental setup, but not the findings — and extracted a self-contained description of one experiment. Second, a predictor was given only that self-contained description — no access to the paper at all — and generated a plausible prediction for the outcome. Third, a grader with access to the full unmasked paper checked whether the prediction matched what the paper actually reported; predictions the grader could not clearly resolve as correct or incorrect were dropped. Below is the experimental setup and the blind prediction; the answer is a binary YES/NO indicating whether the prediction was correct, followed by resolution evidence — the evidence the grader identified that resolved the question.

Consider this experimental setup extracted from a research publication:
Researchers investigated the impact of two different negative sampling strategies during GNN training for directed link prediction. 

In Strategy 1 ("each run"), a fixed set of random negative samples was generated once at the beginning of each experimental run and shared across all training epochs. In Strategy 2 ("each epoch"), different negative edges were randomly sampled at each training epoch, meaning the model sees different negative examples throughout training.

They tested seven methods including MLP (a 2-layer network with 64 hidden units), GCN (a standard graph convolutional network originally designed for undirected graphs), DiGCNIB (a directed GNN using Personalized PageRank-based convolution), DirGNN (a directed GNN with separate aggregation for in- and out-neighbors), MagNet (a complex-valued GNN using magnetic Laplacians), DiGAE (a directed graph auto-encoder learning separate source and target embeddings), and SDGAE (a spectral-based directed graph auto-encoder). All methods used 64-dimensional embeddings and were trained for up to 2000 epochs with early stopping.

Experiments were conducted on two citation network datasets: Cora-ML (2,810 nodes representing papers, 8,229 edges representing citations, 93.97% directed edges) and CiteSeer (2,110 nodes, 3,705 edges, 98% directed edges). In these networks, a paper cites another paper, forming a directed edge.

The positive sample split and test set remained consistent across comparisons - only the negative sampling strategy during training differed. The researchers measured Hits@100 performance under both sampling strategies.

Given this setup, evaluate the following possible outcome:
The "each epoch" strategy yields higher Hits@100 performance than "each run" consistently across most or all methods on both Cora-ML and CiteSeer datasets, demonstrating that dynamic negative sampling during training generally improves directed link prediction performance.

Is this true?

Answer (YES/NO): NO